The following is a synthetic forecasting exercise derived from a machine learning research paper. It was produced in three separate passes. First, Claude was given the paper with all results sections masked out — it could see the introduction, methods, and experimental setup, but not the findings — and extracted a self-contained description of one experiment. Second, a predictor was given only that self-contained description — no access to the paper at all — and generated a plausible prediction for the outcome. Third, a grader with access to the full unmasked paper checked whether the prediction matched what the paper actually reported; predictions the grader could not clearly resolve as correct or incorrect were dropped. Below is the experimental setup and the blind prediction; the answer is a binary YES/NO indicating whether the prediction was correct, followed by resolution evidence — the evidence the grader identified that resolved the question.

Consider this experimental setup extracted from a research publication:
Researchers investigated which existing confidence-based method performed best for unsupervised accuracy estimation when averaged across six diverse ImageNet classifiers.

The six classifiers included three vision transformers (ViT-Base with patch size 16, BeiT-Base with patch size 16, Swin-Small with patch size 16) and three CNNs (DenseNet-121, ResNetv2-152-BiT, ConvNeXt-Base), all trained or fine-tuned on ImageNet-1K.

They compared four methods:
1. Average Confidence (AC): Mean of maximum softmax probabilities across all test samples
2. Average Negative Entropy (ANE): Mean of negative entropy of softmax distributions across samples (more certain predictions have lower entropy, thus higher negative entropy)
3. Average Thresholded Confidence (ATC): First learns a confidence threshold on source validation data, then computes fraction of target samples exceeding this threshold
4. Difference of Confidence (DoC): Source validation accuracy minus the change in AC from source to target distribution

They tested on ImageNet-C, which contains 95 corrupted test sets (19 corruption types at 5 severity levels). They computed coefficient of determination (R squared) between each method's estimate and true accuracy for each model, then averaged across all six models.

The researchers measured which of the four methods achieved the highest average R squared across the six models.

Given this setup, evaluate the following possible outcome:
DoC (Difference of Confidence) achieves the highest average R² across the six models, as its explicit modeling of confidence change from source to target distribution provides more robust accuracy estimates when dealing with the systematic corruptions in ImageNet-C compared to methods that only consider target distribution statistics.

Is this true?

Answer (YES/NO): NO